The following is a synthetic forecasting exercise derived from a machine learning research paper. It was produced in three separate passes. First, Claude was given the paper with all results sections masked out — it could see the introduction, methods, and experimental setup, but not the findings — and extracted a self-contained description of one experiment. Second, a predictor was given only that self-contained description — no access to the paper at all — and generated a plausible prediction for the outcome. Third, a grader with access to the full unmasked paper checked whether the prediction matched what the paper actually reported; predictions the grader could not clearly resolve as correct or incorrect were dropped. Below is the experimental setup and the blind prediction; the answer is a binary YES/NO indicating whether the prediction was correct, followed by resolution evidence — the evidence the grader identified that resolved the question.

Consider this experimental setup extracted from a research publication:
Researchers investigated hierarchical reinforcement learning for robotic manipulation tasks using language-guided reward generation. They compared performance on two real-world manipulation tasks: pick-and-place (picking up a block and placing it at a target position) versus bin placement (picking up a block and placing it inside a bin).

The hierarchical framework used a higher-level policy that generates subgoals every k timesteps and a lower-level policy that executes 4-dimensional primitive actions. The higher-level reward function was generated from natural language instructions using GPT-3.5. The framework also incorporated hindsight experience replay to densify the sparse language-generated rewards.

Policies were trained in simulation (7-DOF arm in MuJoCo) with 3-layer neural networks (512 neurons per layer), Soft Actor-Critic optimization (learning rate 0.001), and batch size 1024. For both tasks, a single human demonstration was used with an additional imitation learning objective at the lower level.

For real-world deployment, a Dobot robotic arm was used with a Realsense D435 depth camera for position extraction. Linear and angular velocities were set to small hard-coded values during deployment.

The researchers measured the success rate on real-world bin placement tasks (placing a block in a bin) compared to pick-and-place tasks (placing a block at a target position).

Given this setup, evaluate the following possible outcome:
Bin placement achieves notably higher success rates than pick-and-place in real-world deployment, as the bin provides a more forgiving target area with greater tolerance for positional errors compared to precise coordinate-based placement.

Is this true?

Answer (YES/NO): NO